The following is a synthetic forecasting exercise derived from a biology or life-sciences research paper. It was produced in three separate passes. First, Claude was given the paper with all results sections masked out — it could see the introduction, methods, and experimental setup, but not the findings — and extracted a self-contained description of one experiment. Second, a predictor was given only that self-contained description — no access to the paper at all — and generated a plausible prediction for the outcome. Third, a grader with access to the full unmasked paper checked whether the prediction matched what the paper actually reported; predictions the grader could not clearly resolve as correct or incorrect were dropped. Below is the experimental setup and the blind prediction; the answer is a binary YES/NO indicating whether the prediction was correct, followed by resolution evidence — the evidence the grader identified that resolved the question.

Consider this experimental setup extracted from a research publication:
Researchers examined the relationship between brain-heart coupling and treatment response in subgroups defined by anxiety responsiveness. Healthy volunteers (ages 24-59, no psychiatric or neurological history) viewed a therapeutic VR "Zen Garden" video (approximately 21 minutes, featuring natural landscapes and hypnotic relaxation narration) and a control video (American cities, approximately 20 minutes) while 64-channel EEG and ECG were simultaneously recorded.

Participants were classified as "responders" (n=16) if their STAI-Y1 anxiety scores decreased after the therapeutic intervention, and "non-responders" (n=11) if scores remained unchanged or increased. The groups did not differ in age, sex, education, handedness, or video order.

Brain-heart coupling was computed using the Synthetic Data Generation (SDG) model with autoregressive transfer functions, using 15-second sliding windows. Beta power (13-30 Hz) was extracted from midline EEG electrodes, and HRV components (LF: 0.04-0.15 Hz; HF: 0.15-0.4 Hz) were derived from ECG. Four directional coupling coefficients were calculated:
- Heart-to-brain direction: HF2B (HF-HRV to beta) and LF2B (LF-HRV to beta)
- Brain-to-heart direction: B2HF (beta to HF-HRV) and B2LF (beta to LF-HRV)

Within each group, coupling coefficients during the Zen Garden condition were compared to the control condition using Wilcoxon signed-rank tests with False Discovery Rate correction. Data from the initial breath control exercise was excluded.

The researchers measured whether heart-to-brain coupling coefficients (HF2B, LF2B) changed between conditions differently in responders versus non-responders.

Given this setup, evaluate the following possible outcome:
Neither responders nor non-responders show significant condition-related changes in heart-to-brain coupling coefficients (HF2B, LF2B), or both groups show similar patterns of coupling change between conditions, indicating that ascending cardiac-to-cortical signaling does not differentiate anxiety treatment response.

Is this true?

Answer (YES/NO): NO